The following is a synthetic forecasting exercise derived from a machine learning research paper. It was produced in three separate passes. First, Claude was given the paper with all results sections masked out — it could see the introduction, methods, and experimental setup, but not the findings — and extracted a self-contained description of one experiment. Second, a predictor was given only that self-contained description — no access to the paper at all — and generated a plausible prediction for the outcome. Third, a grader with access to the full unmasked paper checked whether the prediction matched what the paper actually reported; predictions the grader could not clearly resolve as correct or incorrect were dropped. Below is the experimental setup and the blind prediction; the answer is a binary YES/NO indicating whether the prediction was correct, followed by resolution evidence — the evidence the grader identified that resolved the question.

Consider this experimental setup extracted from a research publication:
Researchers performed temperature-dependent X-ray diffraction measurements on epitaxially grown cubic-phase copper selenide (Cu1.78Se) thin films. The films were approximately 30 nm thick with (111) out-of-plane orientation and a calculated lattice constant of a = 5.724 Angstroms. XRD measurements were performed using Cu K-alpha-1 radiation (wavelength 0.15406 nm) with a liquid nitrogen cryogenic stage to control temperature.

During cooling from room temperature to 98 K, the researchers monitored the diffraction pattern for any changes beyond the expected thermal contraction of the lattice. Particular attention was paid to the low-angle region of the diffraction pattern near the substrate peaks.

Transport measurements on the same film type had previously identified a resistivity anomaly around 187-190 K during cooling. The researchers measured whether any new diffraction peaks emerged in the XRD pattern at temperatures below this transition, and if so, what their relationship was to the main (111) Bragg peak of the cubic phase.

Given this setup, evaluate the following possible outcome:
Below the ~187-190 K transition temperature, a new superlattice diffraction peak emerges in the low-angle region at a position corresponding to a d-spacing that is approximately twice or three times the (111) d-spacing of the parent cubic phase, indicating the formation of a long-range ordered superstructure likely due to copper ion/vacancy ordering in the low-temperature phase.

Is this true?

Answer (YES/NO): NO